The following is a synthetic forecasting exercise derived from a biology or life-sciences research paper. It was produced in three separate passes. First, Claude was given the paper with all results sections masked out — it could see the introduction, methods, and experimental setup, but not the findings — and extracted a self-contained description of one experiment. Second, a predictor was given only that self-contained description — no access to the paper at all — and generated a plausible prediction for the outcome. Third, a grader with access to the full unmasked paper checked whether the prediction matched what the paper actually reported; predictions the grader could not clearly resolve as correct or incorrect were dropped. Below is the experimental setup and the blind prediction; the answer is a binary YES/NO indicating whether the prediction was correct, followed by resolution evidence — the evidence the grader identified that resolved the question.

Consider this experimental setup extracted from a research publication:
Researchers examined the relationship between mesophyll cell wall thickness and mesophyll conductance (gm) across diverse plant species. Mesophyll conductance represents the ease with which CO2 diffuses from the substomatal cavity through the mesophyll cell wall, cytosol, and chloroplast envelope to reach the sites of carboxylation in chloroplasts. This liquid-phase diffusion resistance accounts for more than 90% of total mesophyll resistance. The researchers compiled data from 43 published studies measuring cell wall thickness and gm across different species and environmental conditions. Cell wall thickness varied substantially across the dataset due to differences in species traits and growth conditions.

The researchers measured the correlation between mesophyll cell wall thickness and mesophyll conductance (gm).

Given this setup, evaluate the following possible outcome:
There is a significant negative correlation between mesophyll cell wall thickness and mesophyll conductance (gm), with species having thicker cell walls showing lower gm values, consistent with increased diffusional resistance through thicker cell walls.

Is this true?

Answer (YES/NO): YES